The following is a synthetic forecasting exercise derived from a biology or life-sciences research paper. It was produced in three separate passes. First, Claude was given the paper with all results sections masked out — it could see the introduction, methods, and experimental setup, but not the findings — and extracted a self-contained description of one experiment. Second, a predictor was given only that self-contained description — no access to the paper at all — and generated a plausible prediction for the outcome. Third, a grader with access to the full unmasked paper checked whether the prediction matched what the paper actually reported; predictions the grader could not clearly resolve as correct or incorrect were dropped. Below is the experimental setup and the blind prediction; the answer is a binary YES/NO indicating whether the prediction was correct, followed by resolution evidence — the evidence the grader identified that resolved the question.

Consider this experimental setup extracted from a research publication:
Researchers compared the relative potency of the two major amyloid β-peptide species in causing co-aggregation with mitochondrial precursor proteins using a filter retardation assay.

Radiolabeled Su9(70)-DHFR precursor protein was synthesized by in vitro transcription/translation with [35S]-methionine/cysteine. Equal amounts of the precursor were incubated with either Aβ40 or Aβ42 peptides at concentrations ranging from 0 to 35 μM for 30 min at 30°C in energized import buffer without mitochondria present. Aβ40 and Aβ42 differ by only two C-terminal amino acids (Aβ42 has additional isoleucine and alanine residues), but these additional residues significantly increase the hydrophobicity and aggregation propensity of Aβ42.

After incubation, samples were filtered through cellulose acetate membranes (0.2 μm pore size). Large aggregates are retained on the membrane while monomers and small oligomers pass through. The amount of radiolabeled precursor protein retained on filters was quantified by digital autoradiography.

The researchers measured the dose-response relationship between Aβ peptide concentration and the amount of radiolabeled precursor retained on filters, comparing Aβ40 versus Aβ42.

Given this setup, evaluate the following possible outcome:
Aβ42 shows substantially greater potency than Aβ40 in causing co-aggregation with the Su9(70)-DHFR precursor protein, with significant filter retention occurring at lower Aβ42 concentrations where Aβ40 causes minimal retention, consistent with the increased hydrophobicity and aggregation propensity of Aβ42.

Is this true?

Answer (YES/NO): YES